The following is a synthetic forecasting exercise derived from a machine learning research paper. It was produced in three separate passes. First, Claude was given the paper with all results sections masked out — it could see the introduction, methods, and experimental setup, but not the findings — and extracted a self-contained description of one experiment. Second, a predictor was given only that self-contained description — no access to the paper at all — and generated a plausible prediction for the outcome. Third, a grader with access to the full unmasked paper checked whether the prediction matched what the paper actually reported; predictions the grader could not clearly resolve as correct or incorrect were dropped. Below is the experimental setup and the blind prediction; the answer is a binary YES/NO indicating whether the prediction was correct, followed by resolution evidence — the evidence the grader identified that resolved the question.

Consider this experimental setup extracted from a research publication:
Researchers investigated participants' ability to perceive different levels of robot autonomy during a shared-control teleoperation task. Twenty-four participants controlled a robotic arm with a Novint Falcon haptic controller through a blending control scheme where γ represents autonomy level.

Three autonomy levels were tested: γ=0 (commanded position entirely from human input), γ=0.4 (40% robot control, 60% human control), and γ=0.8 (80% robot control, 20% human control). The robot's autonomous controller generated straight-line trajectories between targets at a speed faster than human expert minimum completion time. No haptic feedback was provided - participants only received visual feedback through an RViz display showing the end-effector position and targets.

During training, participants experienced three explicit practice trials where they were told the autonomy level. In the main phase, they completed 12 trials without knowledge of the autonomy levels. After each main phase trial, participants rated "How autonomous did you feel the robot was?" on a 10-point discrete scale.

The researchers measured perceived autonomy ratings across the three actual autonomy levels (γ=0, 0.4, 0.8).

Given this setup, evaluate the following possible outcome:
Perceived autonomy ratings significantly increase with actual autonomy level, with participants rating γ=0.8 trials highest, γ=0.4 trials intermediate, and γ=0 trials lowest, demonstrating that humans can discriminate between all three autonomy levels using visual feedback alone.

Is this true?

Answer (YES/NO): YES